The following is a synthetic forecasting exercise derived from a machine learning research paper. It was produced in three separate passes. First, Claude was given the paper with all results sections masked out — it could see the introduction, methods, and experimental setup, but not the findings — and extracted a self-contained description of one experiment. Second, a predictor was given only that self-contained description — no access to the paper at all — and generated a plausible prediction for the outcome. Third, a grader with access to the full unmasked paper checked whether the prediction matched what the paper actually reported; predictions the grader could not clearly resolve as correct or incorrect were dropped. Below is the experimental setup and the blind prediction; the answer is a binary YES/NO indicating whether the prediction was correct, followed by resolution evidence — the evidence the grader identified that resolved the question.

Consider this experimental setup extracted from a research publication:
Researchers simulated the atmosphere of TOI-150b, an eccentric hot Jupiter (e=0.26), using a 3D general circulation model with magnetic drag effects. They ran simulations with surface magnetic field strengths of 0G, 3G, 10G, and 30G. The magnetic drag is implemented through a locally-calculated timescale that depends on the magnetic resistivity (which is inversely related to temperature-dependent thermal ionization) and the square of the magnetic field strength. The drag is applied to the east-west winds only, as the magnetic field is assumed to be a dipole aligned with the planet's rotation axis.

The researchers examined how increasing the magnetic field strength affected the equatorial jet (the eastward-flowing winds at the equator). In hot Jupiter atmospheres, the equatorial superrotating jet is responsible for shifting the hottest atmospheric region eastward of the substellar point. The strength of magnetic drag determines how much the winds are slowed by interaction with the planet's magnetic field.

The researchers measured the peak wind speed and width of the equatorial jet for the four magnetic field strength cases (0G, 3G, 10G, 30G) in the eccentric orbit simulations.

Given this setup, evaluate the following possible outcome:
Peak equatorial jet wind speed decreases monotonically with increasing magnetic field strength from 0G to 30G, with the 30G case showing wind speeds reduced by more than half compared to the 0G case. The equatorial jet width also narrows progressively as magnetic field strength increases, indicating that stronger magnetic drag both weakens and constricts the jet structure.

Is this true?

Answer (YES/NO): NO